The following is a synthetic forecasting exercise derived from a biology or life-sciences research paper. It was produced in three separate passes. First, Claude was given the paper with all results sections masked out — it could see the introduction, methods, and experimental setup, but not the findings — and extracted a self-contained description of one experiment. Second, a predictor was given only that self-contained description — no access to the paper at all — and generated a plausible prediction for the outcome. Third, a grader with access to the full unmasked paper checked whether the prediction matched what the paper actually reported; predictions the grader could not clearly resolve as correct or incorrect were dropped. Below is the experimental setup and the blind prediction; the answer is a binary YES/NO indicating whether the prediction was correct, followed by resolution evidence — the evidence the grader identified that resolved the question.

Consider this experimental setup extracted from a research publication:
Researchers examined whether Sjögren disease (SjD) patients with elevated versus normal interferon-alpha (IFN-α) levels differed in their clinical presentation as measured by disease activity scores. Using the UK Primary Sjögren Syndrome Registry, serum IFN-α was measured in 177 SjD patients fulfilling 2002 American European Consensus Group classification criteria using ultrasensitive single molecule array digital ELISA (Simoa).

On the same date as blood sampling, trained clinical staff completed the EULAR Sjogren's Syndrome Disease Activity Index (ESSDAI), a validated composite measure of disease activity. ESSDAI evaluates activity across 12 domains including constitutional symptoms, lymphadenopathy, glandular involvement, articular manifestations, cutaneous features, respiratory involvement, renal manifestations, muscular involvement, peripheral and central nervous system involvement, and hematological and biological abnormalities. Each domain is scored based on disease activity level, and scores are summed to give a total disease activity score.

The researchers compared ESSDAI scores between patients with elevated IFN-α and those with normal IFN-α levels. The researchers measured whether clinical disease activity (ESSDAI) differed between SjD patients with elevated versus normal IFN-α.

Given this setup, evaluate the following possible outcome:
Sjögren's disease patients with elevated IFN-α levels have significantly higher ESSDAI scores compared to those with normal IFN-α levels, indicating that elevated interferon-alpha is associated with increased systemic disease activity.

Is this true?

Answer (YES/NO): NO